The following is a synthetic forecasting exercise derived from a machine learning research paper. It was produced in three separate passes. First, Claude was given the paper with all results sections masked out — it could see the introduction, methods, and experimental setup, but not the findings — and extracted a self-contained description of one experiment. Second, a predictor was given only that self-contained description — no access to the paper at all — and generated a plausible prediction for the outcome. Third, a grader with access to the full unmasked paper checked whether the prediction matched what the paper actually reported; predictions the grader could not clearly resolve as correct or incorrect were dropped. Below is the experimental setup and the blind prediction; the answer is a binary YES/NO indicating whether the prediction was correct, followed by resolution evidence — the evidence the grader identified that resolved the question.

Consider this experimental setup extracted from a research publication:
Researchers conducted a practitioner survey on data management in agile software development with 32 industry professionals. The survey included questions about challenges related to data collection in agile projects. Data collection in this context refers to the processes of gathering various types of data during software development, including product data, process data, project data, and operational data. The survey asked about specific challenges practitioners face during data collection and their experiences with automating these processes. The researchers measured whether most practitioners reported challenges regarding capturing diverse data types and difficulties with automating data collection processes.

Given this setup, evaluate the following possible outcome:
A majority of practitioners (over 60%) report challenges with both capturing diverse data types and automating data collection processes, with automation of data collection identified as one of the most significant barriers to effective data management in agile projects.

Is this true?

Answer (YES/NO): NO